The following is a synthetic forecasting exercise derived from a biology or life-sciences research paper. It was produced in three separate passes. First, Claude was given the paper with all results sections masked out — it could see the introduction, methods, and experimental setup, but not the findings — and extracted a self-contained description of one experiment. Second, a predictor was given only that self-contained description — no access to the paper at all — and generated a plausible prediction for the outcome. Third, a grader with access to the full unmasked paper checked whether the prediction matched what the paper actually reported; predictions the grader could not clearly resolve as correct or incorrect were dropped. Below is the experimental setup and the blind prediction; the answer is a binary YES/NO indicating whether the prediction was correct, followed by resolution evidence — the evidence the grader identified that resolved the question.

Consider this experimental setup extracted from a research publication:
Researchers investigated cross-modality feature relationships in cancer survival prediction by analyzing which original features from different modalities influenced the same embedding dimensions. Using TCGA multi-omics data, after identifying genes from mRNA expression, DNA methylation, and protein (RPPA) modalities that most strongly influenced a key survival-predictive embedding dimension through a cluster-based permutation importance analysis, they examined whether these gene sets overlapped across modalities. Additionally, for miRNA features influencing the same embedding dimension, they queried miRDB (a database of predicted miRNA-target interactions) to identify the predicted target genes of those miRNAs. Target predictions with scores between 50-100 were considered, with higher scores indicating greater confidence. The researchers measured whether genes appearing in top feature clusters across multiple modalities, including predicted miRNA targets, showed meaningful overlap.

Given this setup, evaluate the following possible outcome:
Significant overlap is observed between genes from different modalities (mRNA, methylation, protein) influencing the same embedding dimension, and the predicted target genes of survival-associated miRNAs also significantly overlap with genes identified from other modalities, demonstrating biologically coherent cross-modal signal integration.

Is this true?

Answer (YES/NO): YES